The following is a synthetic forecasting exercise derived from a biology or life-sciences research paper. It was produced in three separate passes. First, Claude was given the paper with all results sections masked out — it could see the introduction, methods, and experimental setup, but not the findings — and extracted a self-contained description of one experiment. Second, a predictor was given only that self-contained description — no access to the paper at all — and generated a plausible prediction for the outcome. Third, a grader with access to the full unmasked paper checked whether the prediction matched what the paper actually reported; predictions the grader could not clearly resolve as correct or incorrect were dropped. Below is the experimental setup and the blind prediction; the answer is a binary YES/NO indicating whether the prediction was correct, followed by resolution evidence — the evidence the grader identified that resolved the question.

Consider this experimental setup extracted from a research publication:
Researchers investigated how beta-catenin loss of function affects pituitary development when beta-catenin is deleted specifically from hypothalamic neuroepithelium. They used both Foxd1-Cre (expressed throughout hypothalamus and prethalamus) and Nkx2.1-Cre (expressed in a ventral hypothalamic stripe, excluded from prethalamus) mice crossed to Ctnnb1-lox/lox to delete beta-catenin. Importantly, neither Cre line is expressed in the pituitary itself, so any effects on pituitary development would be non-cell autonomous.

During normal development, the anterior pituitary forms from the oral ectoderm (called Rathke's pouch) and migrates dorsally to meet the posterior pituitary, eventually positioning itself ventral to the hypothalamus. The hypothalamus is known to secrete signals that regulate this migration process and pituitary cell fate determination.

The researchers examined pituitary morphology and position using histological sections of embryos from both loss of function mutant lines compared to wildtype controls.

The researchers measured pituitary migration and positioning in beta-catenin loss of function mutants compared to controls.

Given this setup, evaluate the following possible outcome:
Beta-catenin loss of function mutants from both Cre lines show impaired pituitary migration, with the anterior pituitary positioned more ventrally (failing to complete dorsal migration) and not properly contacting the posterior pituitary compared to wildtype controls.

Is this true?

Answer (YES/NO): NO